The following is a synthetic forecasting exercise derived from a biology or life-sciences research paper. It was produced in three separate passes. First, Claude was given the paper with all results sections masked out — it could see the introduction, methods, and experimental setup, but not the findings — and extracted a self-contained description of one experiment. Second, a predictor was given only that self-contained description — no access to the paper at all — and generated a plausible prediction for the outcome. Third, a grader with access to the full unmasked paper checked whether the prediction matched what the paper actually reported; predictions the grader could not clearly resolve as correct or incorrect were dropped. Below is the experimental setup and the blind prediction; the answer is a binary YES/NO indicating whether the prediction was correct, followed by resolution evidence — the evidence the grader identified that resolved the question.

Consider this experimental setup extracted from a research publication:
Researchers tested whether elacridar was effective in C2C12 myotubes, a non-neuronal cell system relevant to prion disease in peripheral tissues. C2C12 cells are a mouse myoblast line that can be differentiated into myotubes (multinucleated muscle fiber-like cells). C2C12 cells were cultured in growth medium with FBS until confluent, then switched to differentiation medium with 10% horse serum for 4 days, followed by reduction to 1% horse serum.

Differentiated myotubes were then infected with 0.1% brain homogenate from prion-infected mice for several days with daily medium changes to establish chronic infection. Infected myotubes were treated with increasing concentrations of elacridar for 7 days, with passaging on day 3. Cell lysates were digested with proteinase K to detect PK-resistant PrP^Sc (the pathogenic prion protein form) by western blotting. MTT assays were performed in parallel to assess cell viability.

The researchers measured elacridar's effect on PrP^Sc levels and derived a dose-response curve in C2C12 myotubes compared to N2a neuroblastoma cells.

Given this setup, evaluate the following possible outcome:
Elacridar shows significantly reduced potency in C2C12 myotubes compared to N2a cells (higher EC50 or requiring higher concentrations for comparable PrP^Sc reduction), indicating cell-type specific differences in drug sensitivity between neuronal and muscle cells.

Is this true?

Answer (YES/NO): NO